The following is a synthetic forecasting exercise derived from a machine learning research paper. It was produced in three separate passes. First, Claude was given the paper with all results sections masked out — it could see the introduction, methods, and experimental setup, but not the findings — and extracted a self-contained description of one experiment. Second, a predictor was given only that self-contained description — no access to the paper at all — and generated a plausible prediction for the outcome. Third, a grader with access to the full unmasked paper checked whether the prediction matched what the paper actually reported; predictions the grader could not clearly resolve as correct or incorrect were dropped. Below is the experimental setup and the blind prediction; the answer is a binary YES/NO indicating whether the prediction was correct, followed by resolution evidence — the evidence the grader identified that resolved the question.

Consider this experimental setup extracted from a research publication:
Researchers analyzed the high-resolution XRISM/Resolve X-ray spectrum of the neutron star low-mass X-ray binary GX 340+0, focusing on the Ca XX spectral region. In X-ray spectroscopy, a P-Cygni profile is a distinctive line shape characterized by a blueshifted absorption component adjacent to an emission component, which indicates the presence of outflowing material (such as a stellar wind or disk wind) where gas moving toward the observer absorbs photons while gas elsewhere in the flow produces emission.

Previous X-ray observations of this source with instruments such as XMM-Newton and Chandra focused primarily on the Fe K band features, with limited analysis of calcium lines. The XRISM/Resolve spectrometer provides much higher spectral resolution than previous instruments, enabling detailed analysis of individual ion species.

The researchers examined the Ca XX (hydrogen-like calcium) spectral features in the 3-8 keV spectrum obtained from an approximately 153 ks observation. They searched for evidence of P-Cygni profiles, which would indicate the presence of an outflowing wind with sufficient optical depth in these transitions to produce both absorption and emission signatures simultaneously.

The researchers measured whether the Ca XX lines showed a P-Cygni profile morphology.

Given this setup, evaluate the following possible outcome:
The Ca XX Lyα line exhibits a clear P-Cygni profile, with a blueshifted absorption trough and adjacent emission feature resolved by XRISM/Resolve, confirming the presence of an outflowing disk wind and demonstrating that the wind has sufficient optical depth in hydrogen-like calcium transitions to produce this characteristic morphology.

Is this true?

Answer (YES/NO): YES